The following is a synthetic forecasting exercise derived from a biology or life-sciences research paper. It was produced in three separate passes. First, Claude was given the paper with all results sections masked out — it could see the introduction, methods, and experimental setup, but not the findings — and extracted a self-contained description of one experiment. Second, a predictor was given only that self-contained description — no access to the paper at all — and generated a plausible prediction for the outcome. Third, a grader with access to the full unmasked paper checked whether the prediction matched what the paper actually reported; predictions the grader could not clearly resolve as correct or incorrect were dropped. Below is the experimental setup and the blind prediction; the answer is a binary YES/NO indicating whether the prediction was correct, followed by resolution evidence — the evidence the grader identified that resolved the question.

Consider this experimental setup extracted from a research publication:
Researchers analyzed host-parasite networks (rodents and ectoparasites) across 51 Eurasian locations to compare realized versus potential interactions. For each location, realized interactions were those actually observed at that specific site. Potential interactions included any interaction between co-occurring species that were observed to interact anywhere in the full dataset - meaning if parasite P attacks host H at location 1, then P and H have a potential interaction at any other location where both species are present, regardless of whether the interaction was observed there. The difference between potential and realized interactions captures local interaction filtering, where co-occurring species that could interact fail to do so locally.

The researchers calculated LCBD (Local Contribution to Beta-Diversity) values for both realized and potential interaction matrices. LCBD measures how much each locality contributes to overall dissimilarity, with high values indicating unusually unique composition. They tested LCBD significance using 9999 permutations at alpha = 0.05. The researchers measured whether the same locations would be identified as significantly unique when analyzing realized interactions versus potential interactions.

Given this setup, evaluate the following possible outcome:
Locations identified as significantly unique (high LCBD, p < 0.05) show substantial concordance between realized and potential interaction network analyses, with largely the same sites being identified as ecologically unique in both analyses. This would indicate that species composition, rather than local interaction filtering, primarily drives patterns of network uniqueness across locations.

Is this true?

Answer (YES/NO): YES